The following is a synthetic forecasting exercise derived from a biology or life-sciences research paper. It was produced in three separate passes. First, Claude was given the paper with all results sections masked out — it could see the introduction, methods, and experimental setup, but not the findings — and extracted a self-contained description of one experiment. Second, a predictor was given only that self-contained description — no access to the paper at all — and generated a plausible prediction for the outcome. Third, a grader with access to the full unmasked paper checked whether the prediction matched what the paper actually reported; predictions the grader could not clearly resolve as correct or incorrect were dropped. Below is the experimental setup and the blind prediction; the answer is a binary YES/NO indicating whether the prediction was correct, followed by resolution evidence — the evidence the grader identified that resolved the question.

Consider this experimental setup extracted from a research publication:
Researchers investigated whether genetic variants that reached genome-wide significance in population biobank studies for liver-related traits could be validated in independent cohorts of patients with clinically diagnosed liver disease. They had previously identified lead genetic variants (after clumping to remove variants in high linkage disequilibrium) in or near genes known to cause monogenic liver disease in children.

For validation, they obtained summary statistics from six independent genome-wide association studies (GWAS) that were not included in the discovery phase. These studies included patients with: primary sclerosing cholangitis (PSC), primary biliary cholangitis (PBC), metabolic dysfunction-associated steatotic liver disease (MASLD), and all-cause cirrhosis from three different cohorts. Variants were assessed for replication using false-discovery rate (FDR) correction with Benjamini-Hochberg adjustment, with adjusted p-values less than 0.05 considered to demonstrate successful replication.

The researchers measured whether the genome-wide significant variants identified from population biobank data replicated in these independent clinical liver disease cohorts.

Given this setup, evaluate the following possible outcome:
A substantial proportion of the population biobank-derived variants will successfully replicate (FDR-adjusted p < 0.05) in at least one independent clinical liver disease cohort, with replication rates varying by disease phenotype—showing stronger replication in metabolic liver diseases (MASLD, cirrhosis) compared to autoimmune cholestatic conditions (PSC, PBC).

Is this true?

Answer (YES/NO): NO